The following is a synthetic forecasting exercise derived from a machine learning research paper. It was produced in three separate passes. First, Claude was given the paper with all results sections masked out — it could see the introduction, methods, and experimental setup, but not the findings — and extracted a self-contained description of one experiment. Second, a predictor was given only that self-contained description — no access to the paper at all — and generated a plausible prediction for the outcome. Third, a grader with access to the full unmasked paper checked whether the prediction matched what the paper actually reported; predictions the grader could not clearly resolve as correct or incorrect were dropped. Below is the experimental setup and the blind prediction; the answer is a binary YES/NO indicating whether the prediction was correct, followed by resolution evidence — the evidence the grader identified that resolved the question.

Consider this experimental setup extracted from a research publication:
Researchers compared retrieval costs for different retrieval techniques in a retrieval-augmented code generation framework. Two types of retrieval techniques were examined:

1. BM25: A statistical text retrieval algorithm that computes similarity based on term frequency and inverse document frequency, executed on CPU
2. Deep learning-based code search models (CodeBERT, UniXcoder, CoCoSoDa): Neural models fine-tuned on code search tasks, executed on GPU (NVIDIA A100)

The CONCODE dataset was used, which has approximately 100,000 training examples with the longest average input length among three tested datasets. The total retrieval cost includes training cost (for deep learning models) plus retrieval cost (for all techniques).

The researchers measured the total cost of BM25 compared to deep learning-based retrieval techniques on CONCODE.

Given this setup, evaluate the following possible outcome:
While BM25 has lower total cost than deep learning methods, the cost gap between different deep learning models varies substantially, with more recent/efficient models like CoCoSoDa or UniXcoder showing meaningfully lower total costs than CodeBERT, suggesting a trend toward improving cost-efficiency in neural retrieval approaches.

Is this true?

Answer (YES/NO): NO